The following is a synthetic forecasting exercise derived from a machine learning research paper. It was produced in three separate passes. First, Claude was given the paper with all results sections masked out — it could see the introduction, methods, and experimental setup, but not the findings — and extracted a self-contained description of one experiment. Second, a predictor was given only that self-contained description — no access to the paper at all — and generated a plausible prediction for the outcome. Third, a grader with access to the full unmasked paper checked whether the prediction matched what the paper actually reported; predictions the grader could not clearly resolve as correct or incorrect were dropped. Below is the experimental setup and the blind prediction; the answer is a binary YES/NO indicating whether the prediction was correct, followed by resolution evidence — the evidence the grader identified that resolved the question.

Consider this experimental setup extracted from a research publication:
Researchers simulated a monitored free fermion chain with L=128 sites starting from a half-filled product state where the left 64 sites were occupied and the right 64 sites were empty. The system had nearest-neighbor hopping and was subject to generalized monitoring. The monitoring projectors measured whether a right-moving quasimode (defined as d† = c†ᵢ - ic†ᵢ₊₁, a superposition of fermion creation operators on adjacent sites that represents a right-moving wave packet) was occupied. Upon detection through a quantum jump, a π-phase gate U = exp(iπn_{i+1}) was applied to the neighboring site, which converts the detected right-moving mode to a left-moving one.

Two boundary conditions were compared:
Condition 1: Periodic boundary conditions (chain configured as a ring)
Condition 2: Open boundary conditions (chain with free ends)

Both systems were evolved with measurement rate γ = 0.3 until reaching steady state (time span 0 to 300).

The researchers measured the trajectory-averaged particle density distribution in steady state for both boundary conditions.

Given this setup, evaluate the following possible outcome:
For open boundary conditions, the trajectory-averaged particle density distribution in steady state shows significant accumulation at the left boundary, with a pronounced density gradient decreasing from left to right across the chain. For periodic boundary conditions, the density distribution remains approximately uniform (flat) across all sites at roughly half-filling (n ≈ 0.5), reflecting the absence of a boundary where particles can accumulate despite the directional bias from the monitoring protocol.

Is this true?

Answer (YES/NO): YES